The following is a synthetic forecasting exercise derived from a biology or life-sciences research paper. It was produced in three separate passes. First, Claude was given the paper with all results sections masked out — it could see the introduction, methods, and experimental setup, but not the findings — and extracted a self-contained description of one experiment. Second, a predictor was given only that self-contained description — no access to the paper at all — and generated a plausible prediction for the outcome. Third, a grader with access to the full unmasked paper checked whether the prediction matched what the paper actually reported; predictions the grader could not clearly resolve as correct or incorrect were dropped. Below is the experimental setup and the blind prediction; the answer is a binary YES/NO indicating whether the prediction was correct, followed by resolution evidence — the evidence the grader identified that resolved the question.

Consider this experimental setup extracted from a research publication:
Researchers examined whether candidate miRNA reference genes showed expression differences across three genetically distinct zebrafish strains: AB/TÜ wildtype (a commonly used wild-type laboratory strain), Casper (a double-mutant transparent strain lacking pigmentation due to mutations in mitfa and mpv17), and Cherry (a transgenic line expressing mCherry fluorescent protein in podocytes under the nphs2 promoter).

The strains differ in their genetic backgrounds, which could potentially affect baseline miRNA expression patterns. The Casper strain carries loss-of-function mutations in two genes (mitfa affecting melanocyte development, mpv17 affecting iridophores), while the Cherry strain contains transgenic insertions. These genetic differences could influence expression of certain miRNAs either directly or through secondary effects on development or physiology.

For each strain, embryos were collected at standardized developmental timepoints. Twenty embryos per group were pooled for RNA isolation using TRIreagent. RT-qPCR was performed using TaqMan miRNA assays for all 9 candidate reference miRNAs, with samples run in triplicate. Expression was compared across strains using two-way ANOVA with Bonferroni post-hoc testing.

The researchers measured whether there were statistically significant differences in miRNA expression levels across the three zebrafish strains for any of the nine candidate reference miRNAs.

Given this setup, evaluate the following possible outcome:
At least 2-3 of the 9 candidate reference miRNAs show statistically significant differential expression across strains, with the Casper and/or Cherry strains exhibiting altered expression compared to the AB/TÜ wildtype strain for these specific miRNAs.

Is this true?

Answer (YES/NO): NO